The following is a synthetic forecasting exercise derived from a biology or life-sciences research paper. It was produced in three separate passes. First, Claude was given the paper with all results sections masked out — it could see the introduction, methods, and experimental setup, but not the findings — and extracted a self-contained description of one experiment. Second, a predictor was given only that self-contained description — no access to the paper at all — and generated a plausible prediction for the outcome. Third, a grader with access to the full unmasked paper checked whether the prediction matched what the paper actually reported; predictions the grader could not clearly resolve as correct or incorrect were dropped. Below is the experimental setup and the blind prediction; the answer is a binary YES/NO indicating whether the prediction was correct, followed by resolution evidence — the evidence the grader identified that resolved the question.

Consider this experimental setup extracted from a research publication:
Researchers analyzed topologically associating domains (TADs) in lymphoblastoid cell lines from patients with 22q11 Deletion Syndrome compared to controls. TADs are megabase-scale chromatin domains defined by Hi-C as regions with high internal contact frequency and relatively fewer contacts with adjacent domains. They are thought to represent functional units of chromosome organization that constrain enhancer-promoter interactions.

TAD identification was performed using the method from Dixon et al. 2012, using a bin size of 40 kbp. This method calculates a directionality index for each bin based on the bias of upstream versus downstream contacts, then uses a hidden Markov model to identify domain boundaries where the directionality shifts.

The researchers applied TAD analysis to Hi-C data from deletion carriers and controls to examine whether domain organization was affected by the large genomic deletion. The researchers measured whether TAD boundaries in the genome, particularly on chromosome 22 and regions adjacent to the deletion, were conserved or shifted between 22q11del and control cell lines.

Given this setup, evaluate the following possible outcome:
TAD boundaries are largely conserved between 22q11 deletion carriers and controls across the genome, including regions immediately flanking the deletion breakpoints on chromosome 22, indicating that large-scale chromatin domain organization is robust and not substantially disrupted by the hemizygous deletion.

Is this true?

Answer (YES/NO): YES